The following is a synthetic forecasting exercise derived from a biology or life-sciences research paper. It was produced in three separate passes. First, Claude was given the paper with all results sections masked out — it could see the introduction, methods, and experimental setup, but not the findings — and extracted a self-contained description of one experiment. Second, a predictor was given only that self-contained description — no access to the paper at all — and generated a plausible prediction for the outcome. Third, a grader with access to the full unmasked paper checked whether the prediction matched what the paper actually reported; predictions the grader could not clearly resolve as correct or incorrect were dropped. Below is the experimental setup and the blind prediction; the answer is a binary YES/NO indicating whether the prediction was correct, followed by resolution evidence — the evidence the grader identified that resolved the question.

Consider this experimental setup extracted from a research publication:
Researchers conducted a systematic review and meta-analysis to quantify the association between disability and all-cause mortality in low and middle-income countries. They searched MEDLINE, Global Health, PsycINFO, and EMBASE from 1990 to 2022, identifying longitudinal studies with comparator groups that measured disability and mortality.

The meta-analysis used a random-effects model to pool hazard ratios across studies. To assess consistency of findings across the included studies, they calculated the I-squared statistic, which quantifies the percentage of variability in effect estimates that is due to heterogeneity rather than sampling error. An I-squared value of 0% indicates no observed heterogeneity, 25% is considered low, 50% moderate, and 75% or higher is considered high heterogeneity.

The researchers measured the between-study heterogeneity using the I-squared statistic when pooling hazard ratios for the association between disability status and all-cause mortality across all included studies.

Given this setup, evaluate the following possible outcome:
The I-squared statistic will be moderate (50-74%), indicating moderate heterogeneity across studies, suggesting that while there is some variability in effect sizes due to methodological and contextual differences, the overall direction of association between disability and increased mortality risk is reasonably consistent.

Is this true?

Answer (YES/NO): NO